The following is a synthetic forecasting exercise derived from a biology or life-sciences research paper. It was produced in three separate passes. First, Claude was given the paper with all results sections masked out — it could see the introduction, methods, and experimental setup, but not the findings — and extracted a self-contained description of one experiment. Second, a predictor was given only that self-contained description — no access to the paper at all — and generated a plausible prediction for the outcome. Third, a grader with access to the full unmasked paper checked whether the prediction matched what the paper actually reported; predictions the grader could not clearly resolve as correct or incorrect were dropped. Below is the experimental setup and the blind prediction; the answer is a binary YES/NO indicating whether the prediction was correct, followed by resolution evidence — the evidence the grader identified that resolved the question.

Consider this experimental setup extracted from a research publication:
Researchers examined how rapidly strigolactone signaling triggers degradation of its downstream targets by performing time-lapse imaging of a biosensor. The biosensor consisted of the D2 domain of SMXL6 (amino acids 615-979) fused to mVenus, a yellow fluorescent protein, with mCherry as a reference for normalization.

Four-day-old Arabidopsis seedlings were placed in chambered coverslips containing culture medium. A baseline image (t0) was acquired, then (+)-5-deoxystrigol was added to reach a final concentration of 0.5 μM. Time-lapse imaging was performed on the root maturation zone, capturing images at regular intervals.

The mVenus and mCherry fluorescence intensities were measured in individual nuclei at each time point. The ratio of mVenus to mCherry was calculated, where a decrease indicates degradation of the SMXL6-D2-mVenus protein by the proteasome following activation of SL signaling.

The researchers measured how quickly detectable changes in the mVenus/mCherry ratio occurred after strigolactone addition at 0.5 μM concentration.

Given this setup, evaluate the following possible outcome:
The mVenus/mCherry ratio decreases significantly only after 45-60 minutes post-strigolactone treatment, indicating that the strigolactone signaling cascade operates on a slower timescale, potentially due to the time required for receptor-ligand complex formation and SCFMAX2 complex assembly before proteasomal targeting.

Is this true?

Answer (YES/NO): NO